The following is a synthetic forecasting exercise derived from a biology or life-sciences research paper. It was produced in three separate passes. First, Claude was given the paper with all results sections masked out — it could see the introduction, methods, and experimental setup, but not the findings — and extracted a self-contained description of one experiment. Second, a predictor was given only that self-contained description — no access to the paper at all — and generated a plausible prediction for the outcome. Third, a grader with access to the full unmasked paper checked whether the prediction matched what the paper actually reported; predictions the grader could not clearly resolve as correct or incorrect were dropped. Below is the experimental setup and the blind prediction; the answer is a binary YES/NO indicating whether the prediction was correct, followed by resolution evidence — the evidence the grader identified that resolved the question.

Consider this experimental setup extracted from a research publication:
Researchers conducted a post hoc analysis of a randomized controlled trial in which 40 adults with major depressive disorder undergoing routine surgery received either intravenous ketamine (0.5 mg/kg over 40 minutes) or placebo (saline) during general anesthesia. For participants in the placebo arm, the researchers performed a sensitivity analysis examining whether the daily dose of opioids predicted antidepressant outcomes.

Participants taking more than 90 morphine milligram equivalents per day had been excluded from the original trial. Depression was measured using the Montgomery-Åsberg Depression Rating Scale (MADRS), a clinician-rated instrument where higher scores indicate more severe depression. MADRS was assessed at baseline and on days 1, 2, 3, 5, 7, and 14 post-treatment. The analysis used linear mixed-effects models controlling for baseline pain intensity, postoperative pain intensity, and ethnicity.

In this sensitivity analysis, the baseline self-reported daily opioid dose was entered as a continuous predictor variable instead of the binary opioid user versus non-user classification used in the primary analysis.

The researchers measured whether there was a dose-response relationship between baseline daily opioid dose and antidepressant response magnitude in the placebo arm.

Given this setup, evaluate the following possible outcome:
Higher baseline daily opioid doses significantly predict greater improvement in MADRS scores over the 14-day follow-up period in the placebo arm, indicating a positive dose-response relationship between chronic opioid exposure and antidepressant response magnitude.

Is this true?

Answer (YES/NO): NO